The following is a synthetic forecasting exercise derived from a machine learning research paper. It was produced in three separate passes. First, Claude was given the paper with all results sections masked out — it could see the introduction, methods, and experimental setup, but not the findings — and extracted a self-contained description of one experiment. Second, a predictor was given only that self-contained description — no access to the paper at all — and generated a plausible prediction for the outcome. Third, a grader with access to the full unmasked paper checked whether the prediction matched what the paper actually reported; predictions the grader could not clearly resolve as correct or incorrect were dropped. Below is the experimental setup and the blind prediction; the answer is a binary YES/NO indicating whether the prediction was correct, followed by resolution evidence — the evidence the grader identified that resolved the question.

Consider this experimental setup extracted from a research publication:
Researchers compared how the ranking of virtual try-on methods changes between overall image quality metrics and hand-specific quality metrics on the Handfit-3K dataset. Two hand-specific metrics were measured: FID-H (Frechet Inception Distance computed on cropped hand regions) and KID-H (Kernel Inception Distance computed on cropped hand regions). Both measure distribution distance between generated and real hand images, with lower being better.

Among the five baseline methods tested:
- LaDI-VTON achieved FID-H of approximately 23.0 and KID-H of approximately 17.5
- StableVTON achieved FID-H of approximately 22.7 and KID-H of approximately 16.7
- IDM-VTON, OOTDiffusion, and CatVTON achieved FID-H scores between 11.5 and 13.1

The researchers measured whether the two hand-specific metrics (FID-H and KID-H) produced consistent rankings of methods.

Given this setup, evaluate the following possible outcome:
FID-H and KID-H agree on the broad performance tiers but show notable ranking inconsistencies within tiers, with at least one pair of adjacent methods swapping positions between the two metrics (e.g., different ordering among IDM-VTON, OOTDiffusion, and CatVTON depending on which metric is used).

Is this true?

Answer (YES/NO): YES